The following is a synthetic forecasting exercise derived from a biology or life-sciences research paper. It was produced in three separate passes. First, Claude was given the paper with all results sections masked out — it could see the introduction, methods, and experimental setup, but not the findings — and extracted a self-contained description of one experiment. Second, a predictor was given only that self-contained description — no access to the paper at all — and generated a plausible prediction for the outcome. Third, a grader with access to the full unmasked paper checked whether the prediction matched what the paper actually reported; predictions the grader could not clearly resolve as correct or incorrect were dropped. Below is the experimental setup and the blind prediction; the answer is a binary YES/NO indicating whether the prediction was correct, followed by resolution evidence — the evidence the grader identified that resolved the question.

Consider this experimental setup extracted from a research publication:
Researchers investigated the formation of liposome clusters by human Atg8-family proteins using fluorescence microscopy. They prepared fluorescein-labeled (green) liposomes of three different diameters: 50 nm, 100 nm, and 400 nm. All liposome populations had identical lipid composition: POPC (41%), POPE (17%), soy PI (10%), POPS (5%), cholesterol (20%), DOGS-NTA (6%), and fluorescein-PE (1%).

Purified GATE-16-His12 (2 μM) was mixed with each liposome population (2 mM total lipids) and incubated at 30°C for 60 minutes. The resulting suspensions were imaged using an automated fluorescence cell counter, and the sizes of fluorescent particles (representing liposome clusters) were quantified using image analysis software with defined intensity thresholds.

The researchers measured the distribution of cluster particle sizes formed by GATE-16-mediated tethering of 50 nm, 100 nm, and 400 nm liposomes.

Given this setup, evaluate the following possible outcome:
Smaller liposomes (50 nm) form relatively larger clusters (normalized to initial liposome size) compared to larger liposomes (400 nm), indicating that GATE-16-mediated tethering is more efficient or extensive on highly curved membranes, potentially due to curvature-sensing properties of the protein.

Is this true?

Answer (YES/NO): NO